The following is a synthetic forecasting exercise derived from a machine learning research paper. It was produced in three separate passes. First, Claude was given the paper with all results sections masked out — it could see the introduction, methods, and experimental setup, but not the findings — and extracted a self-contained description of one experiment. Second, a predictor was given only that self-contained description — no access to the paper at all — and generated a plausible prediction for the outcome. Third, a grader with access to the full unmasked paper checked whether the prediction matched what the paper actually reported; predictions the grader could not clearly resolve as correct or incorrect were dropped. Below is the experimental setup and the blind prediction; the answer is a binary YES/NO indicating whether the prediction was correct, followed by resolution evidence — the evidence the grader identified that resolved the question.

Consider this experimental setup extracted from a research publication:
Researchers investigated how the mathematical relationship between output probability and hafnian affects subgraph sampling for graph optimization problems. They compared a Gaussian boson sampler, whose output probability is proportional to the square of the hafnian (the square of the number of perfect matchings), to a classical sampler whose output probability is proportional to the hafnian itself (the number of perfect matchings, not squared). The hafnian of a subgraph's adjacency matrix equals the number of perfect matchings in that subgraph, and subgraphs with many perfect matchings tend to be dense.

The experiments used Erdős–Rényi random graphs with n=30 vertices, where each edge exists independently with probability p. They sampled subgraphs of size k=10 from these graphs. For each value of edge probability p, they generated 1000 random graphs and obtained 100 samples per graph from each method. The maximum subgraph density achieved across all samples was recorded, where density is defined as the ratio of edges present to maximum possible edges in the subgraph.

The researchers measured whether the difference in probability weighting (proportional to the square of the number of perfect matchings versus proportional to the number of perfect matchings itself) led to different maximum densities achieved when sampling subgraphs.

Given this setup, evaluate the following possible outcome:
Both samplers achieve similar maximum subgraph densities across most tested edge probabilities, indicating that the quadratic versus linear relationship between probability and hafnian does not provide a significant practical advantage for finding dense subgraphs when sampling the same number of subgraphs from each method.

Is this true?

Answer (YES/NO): YES